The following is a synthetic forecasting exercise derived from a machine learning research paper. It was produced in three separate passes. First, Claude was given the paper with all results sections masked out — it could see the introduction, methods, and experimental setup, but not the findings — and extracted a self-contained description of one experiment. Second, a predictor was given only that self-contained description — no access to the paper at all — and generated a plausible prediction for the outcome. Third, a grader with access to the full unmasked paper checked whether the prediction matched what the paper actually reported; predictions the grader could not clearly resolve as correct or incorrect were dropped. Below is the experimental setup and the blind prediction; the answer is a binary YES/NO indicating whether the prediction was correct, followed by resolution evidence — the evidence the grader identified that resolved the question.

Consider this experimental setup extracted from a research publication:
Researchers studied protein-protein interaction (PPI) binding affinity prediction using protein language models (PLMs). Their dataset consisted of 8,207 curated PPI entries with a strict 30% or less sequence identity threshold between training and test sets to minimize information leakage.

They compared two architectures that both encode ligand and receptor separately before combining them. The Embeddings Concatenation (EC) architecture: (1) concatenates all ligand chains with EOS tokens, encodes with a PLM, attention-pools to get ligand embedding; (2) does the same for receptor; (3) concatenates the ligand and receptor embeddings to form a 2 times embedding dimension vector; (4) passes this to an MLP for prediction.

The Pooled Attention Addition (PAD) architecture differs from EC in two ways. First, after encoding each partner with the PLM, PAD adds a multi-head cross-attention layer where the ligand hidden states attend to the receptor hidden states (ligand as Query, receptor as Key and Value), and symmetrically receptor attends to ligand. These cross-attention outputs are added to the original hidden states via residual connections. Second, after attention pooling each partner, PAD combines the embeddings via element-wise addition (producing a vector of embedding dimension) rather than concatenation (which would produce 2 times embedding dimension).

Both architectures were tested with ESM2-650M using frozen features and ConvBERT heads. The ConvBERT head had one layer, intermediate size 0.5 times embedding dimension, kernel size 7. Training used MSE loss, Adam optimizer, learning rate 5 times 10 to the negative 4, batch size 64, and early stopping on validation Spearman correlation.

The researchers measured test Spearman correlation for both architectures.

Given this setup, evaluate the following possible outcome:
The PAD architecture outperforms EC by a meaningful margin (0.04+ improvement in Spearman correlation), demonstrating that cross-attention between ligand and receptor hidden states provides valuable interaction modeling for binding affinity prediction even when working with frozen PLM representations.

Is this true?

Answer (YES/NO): NO